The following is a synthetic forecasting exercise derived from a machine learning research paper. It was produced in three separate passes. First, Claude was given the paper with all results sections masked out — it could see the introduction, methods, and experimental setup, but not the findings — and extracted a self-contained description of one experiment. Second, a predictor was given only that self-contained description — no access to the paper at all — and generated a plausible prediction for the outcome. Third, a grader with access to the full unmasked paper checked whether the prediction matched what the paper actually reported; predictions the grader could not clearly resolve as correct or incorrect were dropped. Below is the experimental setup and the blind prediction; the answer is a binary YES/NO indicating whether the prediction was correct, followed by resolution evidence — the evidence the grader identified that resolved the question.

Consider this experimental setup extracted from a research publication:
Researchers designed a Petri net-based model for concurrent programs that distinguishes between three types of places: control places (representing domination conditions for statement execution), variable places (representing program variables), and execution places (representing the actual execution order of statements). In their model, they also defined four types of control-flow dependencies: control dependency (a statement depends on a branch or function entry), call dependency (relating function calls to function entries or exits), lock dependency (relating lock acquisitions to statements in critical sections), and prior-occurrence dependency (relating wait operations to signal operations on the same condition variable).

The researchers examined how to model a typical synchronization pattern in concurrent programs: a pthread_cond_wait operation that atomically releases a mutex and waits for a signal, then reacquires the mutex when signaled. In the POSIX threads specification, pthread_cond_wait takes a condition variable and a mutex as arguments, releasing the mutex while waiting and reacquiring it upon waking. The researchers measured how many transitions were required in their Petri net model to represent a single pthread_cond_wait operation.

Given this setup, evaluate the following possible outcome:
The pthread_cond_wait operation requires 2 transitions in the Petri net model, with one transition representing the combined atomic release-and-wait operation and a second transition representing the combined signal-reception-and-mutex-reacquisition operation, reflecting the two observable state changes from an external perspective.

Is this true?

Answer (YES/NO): NO